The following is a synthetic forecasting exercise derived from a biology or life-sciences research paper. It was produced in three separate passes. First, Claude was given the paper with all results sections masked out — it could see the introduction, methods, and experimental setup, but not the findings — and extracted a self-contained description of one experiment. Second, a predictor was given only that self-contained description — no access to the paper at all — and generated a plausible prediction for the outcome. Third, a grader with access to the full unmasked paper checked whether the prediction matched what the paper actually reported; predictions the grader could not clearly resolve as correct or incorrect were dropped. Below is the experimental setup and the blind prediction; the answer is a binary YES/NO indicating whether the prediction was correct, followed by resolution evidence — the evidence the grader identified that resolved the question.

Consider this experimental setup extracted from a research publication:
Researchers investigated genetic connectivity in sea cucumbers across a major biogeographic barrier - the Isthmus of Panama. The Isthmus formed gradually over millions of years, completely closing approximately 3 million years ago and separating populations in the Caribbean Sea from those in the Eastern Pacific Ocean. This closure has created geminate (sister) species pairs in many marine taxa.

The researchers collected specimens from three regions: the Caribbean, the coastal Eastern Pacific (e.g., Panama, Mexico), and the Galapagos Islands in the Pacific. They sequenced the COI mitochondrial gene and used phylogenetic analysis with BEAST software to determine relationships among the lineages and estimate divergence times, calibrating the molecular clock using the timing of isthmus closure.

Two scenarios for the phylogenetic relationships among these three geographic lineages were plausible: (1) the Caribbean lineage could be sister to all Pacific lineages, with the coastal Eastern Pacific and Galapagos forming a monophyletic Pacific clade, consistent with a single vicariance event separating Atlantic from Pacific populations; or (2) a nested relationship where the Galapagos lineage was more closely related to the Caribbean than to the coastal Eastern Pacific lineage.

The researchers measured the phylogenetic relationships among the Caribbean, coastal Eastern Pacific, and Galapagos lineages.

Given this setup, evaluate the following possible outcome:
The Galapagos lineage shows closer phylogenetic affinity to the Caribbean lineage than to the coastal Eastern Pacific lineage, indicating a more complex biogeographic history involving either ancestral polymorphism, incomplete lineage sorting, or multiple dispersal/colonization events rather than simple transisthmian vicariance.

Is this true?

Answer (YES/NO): NO